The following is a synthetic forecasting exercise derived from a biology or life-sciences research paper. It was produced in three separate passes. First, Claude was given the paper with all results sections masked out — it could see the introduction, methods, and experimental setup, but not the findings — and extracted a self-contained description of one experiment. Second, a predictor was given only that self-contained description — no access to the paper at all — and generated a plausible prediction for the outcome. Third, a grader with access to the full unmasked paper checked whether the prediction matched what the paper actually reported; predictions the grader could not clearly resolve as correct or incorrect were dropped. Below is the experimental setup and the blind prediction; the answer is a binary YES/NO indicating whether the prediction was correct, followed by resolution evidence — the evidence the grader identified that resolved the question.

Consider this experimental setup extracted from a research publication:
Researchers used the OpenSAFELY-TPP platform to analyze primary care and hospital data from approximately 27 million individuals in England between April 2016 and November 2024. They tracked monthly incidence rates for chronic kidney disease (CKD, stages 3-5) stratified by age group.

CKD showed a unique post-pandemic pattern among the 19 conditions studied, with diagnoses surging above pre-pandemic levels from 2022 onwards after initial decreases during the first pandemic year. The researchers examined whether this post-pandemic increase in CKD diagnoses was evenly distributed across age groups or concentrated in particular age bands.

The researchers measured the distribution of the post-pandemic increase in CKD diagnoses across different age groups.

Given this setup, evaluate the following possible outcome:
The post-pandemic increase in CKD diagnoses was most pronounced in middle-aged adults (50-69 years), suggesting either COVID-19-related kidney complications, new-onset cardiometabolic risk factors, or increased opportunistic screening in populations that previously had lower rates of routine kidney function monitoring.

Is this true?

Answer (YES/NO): NO